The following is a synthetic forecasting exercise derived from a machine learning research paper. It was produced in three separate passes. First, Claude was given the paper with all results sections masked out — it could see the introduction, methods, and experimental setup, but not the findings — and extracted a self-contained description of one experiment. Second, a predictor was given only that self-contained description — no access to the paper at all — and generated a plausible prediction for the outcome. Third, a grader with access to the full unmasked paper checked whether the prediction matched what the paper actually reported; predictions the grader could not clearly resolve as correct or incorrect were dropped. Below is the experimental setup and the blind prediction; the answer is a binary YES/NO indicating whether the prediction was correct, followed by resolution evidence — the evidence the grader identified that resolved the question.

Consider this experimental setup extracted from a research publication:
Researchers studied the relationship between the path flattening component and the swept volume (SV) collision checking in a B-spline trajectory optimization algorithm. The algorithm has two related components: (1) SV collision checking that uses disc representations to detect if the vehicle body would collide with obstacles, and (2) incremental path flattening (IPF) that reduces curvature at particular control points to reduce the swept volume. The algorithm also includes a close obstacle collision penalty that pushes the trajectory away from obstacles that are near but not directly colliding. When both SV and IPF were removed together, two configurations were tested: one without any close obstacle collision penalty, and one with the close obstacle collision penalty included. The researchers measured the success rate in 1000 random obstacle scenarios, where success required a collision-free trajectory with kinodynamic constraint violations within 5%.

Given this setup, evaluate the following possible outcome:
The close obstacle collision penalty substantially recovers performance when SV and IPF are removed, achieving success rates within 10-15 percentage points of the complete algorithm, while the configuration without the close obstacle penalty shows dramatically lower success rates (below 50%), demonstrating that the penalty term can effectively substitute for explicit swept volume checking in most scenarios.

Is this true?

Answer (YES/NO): YES